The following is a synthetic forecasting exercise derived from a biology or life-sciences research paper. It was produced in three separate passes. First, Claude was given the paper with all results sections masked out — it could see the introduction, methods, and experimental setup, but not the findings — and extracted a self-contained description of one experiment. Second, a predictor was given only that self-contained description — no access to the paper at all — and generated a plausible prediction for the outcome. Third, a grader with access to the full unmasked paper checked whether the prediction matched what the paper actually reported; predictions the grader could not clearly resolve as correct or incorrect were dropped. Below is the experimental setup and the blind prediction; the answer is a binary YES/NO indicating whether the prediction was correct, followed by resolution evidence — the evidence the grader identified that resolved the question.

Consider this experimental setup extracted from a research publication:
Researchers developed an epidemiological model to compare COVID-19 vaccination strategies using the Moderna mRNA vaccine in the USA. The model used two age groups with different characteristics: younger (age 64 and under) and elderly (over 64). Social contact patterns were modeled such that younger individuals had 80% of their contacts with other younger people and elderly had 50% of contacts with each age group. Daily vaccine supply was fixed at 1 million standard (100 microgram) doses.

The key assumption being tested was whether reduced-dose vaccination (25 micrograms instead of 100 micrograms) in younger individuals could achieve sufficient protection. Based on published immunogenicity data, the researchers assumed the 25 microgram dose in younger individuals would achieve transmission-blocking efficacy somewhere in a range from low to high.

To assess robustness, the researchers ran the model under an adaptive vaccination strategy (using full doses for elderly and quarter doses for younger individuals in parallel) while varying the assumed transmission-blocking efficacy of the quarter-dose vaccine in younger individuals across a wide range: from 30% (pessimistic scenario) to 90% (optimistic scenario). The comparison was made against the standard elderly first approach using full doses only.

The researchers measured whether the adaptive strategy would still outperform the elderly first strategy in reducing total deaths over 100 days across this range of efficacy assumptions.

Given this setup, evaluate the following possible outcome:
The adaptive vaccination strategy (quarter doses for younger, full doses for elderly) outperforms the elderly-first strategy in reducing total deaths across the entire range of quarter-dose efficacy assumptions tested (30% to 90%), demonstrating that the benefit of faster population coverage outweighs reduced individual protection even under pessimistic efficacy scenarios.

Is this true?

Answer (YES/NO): NO